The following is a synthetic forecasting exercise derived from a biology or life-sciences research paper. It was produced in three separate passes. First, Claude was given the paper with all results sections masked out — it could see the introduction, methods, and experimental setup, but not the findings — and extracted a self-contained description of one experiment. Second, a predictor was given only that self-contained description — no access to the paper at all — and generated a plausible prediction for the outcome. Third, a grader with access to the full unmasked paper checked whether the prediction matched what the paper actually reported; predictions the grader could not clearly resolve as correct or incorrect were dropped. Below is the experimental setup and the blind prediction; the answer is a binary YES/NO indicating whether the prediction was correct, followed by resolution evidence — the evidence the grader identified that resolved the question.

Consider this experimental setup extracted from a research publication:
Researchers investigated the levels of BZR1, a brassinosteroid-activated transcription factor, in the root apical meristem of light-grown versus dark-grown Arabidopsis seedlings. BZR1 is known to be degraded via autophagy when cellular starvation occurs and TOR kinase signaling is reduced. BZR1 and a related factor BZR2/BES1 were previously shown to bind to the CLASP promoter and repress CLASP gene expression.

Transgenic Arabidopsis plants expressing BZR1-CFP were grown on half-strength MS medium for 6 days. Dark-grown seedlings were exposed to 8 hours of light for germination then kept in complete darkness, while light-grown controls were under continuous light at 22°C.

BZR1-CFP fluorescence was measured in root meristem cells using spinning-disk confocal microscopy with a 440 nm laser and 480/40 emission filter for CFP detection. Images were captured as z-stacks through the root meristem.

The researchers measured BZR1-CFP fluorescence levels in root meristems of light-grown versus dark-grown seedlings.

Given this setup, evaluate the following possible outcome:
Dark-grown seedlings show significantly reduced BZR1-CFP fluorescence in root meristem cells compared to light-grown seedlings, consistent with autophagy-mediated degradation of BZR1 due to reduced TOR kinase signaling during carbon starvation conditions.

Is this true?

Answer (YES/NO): YES